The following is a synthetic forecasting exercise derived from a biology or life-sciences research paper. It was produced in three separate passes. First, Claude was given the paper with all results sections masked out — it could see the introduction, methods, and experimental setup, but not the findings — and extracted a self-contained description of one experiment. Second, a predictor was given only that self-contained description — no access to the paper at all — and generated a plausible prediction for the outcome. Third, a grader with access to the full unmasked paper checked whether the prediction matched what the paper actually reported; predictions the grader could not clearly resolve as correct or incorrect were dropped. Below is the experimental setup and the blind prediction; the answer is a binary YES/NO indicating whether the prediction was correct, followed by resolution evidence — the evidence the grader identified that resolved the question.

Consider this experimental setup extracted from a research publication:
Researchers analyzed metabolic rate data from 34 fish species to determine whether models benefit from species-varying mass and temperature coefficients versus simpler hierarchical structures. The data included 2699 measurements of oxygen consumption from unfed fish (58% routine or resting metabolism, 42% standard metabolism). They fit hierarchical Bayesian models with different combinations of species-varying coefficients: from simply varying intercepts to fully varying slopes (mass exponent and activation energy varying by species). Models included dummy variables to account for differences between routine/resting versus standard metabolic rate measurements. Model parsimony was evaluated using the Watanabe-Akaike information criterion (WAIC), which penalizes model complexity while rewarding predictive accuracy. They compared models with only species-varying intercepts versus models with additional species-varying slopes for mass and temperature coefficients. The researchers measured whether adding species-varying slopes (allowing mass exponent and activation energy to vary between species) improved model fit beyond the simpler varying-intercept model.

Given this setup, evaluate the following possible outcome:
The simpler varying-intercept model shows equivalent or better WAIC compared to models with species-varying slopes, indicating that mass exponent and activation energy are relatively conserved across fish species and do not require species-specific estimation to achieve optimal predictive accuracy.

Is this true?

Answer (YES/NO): NO